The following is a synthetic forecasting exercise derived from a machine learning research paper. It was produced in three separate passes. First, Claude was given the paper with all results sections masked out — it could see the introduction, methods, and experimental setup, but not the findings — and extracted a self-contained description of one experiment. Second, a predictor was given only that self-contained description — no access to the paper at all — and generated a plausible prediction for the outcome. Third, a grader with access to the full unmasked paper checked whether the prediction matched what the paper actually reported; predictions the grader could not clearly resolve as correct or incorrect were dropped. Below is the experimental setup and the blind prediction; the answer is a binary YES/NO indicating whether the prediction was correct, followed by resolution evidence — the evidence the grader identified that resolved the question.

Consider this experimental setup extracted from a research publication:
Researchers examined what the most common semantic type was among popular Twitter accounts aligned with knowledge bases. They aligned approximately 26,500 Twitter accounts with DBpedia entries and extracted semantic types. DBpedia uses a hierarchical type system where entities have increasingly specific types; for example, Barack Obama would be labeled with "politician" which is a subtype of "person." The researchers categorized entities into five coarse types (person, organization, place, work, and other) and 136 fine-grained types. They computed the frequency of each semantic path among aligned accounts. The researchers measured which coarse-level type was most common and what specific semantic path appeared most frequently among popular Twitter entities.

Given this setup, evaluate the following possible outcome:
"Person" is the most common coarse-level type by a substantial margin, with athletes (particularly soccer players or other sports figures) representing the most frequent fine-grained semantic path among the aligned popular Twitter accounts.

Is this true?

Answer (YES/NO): NO